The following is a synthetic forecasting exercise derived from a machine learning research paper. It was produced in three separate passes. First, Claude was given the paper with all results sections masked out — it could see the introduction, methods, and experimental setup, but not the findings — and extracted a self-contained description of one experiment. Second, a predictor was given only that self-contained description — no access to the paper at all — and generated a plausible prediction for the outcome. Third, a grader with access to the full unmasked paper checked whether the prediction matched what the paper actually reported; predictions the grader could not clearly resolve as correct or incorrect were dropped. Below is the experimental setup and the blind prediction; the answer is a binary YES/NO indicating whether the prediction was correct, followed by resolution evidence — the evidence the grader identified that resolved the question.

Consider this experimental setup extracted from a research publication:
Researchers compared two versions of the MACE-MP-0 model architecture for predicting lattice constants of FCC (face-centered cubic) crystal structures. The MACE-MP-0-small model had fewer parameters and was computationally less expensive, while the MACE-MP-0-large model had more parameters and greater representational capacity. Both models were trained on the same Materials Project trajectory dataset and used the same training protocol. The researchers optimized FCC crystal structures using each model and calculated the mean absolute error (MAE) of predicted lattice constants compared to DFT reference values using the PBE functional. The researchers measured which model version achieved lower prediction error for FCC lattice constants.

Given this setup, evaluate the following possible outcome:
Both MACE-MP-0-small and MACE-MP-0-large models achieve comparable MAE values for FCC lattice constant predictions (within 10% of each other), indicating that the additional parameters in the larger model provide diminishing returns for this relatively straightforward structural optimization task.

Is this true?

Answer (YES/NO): NO